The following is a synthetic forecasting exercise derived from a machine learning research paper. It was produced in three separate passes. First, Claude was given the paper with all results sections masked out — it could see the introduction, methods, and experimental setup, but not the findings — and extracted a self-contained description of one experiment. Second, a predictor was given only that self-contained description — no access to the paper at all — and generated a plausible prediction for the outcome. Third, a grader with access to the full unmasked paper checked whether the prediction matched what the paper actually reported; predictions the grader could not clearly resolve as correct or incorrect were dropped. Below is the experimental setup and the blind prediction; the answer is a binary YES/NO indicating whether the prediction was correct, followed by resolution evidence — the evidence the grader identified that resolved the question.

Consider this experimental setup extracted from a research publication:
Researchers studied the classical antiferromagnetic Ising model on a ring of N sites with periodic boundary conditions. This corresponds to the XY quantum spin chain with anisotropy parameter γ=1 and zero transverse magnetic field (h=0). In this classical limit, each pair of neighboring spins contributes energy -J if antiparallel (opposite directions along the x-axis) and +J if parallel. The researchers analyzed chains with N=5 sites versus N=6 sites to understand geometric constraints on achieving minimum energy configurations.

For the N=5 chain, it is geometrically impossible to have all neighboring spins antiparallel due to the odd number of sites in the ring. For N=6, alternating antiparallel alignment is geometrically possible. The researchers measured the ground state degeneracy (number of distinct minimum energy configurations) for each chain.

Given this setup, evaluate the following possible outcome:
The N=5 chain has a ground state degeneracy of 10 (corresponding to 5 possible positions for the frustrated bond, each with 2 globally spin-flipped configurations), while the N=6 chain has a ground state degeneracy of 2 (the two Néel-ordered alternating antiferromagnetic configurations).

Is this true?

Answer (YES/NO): YES